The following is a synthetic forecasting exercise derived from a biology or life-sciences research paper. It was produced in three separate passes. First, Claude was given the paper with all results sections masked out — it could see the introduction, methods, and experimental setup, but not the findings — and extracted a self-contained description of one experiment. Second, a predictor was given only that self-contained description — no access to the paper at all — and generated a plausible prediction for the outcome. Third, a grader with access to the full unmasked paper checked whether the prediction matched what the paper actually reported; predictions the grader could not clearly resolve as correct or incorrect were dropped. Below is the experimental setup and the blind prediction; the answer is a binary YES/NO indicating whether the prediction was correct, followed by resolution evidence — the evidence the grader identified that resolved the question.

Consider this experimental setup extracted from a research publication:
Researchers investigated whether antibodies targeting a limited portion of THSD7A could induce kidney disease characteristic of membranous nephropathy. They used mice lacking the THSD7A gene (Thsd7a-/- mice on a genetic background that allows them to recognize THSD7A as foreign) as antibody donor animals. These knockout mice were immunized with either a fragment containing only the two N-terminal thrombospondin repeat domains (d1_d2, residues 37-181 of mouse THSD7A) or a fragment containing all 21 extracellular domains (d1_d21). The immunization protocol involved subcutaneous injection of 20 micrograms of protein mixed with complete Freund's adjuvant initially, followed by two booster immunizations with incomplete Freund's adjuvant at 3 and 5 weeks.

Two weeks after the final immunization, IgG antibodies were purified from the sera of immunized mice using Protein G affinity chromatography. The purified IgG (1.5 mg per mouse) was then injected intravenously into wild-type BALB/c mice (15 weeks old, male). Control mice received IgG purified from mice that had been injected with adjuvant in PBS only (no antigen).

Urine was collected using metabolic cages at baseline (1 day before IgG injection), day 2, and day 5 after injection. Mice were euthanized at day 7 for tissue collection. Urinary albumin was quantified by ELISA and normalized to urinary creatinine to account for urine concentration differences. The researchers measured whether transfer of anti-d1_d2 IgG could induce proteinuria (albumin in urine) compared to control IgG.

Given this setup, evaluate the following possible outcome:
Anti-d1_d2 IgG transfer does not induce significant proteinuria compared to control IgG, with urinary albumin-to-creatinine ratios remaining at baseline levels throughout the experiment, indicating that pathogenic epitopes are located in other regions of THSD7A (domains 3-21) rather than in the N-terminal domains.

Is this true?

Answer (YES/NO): NO